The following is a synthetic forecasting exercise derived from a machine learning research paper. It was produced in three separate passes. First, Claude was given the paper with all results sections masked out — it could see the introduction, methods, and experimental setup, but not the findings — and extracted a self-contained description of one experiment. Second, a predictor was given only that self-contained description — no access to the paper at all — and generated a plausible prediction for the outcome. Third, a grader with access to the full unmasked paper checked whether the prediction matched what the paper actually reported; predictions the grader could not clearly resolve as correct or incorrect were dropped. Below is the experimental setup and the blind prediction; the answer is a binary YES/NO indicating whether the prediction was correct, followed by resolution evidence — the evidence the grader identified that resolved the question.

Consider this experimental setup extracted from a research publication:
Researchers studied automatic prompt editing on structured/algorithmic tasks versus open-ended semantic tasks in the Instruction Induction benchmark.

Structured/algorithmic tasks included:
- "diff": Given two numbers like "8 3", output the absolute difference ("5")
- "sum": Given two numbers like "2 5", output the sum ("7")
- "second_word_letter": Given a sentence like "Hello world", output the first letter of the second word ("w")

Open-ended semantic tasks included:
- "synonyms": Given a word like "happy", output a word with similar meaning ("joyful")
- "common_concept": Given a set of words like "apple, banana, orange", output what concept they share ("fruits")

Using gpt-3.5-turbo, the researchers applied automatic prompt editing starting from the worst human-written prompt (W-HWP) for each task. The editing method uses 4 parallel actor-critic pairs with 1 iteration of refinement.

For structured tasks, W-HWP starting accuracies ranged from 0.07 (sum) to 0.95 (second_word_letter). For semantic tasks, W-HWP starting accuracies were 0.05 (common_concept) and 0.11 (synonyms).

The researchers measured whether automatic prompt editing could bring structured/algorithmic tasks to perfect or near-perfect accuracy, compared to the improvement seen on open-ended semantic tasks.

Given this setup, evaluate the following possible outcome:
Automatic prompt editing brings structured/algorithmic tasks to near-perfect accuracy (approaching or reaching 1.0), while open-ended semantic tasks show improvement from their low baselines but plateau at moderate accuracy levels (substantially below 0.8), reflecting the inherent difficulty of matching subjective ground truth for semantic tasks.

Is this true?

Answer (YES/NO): NO